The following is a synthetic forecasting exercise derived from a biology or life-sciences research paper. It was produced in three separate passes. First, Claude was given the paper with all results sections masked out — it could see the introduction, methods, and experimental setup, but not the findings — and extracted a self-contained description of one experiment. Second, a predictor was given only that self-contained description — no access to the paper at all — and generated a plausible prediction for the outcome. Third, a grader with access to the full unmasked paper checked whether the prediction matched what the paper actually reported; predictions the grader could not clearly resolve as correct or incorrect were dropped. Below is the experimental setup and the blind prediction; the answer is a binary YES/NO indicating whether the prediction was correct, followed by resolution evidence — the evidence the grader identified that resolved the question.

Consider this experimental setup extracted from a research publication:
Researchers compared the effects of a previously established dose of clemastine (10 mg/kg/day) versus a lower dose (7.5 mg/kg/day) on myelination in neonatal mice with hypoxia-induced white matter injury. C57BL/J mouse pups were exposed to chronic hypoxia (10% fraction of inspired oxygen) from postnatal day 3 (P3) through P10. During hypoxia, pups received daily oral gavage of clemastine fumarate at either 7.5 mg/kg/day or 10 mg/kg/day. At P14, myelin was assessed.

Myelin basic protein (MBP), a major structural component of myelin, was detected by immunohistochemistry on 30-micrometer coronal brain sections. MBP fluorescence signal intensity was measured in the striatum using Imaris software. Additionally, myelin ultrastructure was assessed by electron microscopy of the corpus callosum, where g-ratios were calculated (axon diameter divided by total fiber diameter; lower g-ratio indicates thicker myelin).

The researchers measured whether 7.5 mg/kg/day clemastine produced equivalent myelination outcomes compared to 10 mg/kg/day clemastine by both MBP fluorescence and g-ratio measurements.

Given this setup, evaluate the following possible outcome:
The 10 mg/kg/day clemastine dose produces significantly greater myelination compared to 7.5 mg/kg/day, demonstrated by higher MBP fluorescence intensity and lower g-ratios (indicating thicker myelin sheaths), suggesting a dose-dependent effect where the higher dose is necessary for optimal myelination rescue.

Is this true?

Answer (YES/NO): NO